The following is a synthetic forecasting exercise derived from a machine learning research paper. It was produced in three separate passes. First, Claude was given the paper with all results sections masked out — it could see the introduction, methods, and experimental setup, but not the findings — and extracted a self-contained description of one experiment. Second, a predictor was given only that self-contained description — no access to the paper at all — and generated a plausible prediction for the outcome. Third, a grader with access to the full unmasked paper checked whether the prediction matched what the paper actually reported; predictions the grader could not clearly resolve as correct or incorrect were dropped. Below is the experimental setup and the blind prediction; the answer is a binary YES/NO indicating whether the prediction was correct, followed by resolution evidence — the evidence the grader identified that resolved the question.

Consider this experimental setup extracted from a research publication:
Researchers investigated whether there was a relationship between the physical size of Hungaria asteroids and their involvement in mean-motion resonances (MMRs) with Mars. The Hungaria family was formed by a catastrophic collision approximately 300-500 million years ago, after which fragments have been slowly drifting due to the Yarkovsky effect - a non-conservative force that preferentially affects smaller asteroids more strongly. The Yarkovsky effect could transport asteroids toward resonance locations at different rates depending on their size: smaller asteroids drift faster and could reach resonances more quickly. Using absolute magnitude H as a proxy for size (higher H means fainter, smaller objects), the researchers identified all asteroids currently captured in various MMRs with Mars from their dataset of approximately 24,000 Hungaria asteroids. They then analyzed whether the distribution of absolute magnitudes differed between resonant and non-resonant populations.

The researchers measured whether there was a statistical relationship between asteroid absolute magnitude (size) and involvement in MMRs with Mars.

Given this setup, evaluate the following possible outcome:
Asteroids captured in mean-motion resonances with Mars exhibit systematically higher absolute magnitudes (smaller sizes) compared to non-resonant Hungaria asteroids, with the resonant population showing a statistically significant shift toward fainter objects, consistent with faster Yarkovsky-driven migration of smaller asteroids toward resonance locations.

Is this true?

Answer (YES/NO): NO